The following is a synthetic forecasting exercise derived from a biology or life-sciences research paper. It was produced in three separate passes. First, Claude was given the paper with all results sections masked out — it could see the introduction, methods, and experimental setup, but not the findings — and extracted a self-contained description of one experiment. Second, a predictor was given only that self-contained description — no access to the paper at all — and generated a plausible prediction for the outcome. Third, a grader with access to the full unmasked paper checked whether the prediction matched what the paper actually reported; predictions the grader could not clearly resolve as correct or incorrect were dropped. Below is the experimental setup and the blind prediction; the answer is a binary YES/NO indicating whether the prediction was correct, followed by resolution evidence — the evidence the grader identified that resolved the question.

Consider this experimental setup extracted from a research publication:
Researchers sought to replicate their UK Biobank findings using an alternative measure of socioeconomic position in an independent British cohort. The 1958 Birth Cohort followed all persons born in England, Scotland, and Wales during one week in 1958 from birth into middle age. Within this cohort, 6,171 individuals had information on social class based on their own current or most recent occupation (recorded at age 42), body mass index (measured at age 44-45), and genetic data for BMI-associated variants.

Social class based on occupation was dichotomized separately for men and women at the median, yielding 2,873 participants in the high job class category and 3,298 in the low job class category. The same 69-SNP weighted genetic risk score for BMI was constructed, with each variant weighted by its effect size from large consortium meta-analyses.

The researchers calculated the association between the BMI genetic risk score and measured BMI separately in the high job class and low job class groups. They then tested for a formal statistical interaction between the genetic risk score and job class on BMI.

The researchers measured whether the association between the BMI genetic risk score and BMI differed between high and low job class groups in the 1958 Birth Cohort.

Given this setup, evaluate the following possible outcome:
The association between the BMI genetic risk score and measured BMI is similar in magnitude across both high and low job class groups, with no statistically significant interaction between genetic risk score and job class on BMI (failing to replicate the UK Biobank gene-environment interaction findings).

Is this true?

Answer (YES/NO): YES